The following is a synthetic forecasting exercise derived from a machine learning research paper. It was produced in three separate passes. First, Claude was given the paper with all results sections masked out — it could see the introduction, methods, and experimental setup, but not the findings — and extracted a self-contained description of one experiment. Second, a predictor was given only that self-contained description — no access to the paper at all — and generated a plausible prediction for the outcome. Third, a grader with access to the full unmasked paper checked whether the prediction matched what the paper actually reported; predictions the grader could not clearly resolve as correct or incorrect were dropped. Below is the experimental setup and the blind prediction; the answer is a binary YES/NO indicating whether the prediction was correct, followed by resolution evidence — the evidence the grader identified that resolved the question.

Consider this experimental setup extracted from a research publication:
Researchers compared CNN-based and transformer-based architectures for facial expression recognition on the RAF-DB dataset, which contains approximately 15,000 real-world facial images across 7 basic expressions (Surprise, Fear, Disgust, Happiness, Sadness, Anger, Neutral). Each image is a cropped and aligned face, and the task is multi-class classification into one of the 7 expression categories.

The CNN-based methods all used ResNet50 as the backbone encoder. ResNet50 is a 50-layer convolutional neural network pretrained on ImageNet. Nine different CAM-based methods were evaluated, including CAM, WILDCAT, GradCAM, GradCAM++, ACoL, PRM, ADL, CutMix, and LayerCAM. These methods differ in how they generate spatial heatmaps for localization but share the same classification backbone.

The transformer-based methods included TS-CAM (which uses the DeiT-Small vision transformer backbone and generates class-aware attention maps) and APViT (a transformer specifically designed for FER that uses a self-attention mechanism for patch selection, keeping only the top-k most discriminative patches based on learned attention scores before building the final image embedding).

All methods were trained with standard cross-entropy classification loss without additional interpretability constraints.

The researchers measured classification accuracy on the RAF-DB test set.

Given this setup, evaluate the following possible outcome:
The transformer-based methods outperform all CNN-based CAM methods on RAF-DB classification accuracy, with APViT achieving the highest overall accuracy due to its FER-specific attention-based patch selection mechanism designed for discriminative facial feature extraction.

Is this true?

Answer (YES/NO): NO